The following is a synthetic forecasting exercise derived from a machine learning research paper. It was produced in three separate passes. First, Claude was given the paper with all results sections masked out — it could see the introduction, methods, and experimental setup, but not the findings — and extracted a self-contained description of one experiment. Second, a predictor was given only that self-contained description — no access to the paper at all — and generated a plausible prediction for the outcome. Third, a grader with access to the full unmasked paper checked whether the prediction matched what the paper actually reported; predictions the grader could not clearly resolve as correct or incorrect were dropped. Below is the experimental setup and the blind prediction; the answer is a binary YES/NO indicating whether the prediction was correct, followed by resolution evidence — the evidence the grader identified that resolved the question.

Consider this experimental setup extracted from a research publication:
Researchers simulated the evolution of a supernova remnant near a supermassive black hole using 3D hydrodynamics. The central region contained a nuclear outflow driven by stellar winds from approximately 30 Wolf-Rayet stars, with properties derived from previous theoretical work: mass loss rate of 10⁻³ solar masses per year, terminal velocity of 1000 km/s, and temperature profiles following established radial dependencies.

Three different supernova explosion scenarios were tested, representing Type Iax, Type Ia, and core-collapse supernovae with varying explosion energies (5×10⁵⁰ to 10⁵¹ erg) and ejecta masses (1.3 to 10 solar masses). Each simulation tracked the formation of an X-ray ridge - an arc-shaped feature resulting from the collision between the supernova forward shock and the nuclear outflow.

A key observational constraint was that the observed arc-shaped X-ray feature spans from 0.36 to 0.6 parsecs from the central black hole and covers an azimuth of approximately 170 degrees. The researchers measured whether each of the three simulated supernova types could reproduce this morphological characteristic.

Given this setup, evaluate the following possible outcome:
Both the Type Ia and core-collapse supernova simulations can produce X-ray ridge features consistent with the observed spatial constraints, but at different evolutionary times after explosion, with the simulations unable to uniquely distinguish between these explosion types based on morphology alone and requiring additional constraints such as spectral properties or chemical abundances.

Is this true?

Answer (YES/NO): NO